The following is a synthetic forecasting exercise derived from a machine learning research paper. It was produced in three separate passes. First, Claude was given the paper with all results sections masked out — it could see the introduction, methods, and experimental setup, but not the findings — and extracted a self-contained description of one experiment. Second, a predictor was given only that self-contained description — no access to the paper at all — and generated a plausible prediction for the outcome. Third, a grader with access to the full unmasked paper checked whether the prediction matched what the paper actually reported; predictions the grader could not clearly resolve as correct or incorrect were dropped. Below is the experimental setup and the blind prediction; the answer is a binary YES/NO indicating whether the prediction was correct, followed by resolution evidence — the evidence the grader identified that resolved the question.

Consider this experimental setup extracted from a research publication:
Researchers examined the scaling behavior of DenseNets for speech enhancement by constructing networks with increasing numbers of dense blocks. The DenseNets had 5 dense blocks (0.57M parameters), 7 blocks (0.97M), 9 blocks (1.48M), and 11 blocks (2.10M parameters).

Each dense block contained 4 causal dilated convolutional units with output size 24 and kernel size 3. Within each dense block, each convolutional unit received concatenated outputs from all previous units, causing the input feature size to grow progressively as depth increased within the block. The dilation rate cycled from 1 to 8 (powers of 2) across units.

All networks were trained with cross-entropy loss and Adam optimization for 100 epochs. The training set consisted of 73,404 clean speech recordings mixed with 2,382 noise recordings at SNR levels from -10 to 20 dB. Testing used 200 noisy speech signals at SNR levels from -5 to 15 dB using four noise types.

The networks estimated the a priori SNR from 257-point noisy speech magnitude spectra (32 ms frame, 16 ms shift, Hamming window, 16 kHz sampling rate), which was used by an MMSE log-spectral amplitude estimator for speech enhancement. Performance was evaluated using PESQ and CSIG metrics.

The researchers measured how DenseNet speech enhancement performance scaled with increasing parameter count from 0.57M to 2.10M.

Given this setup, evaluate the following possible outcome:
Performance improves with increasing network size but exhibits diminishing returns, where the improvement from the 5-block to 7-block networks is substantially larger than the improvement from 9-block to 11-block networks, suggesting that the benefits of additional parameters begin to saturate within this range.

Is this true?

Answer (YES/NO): NO